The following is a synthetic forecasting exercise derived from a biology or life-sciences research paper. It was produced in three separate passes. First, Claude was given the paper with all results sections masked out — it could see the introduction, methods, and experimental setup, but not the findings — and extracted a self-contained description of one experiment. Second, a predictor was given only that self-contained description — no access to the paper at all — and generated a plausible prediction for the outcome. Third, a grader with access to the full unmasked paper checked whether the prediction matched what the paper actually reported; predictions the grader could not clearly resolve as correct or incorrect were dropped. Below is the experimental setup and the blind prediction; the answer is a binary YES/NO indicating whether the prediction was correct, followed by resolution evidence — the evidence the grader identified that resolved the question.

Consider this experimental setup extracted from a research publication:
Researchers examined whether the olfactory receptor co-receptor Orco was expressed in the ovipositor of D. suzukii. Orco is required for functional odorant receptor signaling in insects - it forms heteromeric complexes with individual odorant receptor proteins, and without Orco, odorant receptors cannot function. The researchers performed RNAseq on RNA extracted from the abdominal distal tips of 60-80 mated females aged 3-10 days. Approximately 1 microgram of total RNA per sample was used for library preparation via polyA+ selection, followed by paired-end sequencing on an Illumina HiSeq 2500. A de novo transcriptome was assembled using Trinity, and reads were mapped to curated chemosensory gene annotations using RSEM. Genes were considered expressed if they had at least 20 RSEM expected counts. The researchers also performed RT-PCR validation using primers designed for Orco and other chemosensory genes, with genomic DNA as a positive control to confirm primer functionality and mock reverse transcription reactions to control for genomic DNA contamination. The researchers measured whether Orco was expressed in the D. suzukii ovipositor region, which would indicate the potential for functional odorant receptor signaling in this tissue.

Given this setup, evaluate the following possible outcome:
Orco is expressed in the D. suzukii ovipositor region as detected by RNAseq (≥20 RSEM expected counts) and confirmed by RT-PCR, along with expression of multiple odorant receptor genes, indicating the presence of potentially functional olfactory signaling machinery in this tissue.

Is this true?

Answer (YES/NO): NO